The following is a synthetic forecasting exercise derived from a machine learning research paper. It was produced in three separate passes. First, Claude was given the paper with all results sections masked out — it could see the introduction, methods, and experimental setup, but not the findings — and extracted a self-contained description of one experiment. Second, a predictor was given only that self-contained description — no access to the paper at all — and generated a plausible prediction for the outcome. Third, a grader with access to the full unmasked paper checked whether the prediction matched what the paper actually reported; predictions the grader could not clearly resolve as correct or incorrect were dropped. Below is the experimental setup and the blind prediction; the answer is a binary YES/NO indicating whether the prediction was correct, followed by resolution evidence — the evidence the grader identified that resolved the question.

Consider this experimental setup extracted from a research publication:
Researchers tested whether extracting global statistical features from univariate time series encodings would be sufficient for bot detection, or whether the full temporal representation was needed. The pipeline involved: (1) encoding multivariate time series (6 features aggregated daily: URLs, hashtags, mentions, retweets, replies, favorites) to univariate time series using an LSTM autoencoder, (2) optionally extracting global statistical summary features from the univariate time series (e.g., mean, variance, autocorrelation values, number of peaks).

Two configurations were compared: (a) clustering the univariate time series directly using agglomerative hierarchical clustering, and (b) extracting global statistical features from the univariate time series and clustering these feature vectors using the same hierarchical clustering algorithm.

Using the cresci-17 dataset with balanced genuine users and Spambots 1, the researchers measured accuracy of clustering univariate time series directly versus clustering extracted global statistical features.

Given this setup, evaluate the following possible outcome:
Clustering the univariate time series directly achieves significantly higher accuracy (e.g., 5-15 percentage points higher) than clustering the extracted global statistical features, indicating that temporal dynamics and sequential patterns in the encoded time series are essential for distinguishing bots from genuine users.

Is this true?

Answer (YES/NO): NO